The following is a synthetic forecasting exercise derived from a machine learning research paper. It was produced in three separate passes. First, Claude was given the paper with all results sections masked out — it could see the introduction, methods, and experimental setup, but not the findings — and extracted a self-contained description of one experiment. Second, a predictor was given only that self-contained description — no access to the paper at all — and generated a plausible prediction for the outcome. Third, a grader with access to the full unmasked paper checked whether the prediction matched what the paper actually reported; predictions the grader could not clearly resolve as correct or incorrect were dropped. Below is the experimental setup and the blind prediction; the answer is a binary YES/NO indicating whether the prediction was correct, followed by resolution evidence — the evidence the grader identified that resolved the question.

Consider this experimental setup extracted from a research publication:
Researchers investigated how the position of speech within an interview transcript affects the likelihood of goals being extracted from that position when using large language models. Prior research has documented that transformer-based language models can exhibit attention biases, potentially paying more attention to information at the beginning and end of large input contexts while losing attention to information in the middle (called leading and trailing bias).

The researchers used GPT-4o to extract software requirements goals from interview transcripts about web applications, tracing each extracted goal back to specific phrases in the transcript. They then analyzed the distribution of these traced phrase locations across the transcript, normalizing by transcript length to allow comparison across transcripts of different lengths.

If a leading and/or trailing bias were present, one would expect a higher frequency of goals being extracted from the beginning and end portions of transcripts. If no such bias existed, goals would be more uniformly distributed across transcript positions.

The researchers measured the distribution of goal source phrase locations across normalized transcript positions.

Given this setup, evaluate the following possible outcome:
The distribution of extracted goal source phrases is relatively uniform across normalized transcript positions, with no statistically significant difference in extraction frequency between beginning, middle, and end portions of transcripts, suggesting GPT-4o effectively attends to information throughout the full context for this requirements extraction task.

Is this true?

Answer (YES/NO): NO